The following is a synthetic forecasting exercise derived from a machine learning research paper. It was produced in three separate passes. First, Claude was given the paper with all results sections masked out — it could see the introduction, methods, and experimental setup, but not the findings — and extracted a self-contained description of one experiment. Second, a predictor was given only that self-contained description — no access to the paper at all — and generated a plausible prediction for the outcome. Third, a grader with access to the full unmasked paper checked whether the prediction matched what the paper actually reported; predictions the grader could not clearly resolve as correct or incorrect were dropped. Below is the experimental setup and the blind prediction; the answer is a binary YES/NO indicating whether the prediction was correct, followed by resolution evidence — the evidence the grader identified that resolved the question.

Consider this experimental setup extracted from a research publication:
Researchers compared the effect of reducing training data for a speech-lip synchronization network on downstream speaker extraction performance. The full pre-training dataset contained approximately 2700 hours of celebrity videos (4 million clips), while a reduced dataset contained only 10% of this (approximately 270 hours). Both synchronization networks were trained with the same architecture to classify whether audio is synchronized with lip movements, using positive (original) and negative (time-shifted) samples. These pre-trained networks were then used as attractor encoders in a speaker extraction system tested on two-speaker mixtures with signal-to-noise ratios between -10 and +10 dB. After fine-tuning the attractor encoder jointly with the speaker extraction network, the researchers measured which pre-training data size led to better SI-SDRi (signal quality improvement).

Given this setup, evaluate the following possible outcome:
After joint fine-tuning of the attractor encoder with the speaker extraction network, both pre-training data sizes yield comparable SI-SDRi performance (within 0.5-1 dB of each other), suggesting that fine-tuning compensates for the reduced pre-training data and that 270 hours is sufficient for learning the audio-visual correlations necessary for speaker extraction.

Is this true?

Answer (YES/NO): YES